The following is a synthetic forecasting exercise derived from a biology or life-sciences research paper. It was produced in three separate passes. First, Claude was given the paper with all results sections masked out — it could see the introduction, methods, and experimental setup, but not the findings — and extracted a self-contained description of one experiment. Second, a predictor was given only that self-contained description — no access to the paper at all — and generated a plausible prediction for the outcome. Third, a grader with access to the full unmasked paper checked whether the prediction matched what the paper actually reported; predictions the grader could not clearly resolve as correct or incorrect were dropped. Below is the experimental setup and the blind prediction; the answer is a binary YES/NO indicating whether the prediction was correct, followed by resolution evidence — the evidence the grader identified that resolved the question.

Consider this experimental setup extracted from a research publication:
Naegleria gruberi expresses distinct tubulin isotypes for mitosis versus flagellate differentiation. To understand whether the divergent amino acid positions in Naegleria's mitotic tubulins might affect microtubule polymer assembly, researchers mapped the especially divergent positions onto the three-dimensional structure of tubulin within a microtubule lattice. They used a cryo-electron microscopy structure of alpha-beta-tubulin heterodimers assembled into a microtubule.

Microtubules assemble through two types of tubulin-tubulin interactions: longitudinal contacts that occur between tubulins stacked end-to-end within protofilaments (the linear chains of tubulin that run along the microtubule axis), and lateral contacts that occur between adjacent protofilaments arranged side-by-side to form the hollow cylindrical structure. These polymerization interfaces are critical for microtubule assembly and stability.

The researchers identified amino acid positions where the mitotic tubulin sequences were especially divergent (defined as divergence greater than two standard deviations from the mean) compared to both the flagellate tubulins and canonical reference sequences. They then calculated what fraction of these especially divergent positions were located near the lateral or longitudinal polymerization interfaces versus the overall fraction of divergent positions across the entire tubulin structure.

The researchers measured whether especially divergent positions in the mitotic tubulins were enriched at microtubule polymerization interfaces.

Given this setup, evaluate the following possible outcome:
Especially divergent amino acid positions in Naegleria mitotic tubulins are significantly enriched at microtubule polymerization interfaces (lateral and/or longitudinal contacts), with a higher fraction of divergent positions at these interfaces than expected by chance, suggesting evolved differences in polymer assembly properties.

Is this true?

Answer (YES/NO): YES